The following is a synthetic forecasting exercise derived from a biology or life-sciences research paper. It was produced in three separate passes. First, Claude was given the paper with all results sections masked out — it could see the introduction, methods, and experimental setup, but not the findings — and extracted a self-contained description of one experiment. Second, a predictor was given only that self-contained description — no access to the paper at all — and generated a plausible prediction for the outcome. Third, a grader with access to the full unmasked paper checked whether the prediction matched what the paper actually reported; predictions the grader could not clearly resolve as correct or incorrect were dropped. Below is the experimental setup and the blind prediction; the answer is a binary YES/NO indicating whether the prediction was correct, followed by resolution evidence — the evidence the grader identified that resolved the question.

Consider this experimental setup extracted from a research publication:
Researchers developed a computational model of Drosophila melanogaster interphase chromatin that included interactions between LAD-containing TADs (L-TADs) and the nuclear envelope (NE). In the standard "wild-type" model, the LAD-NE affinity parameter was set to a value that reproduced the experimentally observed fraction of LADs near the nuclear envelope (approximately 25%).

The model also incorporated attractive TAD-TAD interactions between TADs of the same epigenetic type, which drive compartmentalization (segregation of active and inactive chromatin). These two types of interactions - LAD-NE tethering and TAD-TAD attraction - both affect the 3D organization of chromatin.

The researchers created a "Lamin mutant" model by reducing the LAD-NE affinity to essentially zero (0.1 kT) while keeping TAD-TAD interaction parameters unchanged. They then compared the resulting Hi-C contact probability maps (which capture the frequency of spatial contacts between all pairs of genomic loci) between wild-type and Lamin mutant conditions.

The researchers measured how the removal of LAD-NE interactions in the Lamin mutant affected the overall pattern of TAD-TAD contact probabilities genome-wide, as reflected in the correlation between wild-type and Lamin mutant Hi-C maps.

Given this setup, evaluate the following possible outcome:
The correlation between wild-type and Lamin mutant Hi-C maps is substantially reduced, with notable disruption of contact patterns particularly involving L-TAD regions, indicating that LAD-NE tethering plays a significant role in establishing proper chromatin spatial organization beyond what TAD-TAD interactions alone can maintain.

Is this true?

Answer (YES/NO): NO